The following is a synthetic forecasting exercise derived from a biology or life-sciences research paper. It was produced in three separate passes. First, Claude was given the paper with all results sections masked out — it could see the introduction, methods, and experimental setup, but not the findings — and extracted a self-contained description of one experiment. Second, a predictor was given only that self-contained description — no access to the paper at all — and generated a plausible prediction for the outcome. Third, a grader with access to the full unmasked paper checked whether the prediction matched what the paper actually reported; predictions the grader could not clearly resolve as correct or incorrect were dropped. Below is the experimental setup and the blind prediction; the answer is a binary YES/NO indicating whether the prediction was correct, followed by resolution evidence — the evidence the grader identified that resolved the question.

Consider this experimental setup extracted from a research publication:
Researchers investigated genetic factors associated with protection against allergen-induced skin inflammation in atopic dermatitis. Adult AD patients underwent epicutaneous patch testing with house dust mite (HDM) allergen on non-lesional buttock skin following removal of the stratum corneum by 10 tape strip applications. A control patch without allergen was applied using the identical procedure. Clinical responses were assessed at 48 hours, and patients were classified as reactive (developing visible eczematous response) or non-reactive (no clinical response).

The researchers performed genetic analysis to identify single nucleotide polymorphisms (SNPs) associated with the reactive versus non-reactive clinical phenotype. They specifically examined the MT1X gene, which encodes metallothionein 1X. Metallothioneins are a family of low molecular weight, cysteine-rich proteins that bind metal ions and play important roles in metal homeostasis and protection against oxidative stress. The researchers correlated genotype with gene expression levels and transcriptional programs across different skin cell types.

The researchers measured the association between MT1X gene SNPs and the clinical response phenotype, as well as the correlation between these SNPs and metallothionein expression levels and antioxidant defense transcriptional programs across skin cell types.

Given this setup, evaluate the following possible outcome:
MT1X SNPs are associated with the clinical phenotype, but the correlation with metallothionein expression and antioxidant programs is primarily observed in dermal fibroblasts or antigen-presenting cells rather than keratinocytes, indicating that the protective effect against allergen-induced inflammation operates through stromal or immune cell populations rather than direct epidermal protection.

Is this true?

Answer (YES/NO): NO